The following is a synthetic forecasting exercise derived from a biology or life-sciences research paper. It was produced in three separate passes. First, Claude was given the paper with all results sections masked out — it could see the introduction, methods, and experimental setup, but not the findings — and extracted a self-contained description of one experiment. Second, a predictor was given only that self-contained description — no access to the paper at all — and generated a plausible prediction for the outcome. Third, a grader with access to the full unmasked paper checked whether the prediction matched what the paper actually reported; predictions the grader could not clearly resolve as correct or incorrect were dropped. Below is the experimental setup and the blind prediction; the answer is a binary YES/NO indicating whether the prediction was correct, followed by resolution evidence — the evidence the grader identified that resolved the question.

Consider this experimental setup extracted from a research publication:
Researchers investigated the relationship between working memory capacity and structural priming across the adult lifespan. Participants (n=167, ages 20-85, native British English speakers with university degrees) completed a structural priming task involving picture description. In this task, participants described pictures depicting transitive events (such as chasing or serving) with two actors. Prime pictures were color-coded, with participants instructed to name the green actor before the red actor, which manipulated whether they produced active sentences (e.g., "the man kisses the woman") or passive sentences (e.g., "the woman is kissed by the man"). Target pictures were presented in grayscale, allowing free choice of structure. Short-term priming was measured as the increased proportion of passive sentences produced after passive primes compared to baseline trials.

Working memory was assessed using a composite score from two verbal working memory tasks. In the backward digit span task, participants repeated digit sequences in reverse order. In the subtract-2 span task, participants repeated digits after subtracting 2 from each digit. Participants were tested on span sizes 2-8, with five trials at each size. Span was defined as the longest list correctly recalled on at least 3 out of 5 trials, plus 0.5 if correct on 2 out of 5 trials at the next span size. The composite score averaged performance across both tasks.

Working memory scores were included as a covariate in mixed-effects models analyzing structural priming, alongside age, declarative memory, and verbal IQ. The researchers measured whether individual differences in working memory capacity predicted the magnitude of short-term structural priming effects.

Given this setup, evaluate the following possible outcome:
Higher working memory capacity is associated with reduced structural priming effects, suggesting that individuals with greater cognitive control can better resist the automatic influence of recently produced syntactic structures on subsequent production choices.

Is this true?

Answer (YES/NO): NO